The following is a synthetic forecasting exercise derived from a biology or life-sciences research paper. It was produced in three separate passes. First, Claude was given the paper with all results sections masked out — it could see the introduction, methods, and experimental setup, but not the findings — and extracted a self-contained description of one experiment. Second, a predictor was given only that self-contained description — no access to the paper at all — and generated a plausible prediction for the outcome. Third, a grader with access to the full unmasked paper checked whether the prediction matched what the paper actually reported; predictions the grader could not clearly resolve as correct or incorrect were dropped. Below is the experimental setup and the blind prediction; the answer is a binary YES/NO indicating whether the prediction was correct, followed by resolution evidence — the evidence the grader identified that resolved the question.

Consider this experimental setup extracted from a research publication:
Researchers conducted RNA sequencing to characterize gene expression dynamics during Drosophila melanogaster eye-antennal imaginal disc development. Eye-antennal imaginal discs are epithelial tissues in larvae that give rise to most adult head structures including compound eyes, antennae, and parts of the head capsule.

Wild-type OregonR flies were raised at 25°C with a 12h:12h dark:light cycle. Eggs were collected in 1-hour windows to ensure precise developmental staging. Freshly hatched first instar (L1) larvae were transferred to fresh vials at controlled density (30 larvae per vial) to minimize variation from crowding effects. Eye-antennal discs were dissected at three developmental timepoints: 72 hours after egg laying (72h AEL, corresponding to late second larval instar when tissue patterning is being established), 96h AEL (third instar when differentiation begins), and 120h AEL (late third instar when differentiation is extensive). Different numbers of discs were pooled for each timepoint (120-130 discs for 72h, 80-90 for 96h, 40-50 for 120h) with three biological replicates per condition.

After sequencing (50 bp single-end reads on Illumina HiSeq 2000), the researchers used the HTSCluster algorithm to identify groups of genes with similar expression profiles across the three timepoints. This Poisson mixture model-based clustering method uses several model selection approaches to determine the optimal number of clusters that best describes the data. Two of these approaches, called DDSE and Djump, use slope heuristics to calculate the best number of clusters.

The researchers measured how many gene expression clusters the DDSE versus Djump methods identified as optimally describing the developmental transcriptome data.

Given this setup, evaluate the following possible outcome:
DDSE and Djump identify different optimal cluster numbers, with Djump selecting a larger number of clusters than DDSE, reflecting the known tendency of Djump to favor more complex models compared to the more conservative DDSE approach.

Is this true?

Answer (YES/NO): NO